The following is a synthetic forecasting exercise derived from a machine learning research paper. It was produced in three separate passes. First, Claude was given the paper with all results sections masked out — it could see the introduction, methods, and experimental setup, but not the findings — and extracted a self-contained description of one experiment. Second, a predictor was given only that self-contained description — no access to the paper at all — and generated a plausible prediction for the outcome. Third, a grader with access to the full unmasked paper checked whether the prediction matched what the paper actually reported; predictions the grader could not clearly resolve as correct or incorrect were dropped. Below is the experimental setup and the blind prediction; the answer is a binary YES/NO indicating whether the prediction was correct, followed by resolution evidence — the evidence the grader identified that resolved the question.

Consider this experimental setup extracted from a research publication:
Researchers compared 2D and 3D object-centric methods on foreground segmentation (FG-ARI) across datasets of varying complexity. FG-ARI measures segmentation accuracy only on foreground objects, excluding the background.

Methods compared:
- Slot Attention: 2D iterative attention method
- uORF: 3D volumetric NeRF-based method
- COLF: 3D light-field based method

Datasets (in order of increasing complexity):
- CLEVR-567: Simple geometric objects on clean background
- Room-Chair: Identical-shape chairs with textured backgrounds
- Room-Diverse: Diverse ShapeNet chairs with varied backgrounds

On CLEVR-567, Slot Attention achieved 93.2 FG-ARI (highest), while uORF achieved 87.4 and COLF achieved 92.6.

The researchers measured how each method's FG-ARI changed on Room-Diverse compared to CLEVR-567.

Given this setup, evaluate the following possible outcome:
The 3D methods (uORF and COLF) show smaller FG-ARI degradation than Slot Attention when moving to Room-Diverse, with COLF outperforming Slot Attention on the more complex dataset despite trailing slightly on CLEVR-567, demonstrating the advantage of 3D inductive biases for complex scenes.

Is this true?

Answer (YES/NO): YES